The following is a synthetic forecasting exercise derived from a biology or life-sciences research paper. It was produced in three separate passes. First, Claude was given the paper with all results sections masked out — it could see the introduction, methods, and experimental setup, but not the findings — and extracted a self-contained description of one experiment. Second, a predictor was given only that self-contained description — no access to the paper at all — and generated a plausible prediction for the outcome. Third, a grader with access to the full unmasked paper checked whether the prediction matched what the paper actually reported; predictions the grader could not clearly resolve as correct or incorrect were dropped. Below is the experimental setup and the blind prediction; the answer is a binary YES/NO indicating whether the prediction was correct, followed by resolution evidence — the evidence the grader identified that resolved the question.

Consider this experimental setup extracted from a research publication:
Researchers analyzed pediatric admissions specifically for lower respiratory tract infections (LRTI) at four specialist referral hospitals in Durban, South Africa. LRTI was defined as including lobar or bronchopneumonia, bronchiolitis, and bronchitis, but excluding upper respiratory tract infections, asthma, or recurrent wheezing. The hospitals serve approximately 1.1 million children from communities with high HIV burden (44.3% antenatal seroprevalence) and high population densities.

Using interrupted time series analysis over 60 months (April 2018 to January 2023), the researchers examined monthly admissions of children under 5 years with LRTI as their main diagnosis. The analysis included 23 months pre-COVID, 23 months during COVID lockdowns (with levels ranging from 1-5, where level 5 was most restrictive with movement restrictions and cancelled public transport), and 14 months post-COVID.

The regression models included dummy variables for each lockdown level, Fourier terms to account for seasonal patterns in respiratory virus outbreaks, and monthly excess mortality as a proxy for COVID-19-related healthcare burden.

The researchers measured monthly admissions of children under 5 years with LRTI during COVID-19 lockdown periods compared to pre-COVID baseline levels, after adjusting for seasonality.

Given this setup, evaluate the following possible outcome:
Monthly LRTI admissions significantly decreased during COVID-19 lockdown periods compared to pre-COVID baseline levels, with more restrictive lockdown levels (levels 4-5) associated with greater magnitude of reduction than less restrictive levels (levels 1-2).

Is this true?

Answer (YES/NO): YES